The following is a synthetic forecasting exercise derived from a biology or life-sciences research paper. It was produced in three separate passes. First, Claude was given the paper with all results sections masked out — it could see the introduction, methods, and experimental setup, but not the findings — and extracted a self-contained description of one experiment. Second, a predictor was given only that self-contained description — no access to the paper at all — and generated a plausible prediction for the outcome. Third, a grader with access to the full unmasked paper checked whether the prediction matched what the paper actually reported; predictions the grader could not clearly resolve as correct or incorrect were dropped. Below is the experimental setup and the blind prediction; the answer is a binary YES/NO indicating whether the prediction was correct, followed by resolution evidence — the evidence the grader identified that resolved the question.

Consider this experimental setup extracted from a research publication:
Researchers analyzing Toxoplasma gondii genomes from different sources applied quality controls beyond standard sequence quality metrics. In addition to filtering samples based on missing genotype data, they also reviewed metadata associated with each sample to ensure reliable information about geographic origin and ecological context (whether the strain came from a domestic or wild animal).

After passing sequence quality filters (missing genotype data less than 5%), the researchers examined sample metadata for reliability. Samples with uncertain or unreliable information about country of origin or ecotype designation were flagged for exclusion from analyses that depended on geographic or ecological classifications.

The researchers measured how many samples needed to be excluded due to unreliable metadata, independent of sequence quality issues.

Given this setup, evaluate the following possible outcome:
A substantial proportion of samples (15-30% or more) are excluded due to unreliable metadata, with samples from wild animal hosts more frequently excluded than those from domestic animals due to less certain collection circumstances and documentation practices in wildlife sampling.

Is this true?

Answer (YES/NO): NO